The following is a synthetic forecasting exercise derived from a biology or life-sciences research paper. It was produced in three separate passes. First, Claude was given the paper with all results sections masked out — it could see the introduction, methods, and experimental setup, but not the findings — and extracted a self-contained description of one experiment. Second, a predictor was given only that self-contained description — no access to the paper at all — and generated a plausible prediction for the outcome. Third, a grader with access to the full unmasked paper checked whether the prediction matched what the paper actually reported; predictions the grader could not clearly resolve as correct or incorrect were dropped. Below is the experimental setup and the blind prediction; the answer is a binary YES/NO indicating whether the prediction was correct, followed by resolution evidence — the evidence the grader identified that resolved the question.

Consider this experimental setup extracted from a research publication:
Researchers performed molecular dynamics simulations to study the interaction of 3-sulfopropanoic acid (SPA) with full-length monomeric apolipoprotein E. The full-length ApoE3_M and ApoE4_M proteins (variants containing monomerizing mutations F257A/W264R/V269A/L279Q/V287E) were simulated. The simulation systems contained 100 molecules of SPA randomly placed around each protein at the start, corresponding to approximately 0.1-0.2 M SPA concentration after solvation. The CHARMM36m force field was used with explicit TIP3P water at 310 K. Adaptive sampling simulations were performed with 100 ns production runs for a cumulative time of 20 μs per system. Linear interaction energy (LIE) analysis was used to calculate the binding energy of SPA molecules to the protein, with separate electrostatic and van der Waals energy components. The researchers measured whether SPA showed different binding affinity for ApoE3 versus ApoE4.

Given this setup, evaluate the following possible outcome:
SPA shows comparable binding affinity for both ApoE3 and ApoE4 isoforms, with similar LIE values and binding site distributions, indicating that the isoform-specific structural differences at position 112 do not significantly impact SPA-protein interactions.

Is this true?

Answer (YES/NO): NO